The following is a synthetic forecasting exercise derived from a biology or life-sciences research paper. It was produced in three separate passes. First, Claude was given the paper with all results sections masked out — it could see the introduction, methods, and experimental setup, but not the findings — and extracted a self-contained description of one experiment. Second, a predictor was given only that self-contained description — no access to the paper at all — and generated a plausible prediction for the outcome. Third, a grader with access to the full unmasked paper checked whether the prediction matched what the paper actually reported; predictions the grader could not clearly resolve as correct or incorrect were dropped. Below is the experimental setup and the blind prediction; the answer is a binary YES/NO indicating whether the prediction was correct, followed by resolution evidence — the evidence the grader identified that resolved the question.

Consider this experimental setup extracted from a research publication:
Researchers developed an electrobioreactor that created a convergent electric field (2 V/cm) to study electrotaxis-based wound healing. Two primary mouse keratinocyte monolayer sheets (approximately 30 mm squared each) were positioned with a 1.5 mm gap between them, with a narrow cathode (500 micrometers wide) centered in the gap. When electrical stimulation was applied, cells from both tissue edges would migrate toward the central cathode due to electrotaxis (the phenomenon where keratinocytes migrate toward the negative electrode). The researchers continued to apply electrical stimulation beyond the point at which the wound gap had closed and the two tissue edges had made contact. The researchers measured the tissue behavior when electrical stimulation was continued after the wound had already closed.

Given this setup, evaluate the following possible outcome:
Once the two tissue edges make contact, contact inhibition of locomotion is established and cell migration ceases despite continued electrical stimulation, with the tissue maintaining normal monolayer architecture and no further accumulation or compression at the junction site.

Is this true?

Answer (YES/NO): NO